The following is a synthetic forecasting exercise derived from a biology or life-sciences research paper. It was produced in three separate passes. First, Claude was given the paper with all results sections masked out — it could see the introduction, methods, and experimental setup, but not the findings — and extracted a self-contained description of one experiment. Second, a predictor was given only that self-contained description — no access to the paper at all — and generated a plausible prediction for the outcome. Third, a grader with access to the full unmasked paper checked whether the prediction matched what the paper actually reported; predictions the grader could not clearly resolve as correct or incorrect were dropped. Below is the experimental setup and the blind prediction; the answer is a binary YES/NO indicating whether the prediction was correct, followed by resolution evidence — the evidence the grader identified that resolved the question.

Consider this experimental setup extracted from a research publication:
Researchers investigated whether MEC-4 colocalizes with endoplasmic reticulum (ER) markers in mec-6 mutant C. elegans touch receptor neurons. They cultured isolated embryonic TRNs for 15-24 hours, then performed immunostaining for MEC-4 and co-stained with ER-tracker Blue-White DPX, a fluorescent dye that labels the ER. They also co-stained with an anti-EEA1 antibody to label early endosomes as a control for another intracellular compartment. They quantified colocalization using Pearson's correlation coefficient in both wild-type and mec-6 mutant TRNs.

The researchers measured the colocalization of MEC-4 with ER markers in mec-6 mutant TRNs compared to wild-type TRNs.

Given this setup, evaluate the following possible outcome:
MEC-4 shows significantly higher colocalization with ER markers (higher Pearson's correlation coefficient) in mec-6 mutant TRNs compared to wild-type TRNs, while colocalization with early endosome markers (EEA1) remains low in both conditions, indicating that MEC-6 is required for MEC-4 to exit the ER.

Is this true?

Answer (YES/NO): NO